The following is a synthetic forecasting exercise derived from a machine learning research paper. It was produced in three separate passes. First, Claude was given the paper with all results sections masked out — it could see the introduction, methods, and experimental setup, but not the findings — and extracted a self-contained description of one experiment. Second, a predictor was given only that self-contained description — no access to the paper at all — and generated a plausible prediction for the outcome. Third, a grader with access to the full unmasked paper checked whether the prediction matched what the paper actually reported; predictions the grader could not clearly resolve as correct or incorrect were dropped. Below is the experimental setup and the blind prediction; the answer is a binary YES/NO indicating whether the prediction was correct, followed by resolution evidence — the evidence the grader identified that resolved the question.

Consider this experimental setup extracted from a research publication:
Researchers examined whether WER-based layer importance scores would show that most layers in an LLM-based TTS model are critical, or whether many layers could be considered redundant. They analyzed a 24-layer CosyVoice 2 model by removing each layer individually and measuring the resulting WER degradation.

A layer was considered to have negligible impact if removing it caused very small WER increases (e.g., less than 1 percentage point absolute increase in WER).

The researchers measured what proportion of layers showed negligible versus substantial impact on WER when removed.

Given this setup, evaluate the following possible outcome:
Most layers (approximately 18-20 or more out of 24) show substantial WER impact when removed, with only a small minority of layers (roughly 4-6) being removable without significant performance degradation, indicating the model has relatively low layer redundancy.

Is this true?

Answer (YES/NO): NO